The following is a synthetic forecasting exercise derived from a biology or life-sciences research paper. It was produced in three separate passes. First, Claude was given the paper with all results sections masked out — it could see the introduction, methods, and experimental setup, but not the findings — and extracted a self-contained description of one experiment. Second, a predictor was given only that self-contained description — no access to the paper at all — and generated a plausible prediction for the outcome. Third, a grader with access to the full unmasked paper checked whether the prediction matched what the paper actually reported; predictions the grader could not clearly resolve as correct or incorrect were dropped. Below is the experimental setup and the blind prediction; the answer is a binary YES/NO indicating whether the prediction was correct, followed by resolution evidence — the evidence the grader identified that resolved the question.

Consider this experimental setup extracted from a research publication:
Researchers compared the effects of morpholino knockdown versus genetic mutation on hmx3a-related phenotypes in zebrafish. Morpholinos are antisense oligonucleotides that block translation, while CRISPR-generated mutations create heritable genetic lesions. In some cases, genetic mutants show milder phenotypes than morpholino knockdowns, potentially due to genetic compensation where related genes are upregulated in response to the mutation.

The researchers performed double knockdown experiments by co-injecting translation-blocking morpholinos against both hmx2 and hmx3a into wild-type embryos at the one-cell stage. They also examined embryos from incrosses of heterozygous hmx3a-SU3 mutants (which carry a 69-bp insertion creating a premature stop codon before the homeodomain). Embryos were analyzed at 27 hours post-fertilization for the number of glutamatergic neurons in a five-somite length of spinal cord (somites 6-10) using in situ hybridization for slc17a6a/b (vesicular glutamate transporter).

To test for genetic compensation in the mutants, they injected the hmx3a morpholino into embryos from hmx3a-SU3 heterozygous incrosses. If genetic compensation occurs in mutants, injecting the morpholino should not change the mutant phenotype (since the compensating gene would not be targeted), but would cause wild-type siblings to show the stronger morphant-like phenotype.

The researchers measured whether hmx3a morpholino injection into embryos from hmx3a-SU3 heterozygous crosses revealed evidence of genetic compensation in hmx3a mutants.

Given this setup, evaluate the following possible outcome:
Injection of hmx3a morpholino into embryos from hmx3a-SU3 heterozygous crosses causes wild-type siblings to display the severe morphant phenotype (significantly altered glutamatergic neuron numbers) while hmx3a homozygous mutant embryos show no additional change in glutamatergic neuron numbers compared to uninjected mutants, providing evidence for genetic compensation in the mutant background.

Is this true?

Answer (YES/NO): NO